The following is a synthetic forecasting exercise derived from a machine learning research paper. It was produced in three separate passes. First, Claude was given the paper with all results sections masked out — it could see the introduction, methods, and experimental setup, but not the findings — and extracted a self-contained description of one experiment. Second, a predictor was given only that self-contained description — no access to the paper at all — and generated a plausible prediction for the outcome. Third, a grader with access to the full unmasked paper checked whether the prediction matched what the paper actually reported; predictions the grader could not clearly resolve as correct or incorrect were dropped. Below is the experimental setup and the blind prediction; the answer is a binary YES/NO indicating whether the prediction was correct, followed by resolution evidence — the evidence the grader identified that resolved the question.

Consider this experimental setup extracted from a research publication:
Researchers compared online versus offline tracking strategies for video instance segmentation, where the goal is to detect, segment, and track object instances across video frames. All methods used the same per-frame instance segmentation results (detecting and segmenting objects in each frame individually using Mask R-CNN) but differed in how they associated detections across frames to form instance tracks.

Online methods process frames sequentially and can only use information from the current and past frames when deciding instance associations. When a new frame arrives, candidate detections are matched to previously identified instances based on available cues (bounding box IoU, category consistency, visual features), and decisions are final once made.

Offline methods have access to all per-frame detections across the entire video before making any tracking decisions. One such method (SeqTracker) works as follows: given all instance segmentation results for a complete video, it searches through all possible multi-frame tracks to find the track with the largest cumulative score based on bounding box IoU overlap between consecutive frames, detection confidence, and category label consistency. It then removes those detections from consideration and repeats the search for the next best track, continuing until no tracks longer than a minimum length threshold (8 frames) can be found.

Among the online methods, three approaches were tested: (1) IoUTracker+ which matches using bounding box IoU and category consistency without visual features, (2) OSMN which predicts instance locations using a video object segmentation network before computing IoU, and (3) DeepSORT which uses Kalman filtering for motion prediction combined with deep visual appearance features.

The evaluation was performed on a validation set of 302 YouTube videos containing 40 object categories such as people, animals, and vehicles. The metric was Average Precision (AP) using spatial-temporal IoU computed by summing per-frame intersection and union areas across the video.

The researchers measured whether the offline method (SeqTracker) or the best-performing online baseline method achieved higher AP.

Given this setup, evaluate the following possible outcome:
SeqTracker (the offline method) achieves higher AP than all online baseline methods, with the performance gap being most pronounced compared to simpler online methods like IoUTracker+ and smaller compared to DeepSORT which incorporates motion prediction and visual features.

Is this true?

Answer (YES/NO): NO